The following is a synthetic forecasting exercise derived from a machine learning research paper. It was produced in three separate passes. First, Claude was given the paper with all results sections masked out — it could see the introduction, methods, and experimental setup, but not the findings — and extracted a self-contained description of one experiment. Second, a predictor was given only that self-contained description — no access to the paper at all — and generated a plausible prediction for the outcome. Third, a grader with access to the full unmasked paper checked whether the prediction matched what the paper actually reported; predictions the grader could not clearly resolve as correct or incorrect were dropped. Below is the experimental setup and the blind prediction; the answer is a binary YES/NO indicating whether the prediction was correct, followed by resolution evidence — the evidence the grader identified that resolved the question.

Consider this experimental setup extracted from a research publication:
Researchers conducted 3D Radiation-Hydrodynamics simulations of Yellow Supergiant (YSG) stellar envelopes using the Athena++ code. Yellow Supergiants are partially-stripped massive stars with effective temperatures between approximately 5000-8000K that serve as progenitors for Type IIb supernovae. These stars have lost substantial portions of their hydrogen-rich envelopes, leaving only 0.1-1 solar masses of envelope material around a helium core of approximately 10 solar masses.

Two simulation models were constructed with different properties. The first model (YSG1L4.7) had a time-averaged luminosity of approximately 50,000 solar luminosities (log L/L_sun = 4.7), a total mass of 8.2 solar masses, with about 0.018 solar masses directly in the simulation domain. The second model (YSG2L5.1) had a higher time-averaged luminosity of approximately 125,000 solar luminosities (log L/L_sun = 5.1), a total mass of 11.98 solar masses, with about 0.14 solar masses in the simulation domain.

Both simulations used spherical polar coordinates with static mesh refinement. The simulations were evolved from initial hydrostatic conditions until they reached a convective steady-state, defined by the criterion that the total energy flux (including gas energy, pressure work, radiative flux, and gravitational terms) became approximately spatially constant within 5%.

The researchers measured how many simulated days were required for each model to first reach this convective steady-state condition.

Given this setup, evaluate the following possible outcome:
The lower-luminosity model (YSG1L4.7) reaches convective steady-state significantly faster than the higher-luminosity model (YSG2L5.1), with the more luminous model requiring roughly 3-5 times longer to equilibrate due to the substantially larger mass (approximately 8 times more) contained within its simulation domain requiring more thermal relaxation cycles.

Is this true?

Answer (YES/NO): NO